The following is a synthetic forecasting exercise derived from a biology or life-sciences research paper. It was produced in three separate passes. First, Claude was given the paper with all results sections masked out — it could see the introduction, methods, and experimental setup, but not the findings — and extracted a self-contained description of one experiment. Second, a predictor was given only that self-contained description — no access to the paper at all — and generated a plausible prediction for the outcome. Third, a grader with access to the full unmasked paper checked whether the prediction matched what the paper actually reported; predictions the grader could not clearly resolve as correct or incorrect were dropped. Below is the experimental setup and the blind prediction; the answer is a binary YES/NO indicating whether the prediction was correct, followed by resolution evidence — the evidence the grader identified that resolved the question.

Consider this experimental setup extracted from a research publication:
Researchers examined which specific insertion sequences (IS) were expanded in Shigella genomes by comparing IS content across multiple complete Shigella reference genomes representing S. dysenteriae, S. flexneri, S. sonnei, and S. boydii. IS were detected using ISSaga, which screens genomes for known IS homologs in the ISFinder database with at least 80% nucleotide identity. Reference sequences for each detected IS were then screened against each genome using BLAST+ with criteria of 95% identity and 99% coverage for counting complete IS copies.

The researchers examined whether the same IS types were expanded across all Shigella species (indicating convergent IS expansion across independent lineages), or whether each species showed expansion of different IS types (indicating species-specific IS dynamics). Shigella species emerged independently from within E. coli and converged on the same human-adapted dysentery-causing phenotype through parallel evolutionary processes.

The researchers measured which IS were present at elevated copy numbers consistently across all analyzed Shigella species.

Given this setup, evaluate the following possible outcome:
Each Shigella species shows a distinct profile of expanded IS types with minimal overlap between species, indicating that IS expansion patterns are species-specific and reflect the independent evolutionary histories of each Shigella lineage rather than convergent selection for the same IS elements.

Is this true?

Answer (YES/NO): NO